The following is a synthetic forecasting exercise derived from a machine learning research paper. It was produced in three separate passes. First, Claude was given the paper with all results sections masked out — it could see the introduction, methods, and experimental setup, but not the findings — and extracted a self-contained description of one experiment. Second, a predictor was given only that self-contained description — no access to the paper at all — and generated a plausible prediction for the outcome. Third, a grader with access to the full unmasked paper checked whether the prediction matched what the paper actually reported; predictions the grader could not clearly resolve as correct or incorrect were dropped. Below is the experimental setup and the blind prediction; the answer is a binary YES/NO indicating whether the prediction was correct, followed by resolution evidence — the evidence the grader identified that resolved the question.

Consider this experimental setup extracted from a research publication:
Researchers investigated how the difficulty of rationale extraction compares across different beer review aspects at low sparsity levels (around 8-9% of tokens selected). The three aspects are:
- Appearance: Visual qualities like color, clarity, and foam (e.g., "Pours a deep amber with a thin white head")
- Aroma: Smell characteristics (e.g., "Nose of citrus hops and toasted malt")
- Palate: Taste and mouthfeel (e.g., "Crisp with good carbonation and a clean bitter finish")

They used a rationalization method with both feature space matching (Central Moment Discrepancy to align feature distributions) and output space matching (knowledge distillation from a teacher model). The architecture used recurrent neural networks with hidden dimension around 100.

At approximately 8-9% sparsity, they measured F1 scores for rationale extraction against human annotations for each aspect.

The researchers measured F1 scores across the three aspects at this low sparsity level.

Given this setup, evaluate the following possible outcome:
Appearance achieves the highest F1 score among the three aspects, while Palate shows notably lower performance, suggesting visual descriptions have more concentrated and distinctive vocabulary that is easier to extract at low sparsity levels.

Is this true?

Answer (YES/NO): NO